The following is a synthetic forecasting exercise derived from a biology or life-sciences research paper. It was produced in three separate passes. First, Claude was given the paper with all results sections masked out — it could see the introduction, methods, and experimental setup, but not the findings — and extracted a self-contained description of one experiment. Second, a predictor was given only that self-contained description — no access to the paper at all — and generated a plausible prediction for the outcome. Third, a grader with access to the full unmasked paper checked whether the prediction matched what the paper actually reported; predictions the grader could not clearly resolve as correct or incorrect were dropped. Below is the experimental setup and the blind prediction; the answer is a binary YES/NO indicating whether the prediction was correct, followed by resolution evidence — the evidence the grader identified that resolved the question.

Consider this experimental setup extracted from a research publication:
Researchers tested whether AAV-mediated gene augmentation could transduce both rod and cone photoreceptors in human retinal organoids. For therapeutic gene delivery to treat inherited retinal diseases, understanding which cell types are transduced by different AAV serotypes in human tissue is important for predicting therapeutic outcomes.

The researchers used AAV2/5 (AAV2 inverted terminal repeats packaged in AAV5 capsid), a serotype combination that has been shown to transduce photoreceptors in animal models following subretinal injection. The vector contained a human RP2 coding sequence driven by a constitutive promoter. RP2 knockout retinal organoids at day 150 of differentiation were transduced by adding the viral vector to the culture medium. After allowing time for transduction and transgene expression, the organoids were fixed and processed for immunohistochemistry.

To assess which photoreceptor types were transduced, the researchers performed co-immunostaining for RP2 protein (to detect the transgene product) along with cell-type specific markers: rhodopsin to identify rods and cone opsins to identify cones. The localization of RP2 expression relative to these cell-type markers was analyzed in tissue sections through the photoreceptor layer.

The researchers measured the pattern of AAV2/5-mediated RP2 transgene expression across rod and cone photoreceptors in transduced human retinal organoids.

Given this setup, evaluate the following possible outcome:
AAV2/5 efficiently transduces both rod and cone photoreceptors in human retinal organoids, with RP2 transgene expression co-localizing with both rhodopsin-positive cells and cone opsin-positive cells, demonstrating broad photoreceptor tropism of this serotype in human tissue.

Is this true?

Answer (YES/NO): YES